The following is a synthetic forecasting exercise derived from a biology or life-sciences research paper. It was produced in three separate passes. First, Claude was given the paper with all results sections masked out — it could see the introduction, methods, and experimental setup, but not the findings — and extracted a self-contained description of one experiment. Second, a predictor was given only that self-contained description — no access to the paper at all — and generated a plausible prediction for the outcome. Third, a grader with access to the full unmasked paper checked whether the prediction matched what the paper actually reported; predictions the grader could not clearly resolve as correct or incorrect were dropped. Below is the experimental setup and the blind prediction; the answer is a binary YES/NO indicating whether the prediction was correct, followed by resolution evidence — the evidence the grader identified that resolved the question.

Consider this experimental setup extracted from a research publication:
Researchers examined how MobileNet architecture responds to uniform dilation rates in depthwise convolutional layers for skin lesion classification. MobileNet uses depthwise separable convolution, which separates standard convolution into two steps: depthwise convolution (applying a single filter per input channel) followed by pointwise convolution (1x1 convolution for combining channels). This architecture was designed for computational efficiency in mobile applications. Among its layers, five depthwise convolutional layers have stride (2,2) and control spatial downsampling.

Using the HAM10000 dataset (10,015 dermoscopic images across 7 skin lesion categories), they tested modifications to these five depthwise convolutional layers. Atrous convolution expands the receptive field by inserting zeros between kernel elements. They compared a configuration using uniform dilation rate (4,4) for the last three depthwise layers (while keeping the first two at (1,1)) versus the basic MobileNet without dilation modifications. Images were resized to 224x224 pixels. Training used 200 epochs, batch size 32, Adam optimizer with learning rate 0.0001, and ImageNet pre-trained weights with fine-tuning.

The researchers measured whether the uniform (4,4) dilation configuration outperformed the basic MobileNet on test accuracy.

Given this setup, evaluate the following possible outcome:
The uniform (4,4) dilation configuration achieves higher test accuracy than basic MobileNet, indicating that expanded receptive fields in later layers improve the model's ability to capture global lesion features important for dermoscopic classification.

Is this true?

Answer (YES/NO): NO